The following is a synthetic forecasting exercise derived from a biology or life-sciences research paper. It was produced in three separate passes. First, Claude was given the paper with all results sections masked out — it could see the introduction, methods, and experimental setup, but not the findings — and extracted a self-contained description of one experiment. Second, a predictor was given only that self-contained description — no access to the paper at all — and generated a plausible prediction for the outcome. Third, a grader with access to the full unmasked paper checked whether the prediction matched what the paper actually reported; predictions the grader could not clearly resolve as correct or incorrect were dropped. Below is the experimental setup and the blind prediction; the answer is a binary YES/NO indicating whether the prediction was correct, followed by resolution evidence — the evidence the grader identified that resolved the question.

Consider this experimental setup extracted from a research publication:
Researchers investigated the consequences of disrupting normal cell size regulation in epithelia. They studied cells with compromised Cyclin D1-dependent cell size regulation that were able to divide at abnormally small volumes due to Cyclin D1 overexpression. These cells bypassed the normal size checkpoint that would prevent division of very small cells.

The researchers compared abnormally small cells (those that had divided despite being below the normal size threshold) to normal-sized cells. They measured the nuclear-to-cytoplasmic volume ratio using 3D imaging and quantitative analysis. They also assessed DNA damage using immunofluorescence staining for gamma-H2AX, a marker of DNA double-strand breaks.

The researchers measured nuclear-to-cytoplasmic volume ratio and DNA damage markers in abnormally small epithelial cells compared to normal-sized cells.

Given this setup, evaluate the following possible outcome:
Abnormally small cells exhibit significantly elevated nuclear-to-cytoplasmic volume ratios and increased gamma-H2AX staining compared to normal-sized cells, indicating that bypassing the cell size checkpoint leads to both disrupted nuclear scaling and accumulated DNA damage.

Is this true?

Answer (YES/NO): YES